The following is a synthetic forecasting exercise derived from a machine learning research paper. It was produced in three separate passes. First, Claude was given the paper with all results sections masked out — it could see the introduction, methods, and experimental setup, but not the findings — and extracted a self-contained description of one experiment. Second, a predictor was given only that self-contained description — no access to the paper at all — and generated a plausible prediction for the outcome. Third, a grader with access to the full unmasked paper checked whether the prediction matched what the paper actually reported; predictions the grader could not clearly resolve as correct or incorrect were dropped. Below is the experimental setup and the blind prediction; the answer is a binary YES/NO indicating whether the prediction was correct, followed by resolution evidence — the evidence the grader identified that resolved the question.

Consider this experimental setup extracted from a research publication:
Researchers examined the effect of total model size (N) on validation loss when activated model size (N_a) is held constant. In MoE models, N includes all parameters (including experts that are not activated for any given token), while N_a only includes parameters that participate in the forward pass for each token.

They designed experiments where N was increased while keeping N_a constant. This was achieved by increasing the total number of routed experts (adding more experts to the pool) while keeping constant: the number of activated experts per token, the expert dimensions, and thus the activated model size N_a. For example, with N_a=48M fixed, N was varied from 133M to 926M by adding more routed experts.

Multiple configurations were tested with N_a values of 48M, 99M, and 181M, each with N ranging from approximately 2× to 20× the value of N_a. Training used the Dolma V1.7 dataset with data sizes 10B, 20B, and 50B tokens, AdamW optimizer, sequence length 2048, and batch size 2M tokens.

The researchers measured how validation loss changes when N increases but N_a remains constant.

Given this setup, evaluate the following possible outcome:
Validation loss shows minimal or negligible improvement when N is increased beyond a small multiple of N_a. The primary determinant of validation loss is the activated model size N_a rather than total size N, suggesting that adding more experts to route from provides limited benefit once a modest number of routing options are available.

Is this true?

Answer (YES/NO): NO